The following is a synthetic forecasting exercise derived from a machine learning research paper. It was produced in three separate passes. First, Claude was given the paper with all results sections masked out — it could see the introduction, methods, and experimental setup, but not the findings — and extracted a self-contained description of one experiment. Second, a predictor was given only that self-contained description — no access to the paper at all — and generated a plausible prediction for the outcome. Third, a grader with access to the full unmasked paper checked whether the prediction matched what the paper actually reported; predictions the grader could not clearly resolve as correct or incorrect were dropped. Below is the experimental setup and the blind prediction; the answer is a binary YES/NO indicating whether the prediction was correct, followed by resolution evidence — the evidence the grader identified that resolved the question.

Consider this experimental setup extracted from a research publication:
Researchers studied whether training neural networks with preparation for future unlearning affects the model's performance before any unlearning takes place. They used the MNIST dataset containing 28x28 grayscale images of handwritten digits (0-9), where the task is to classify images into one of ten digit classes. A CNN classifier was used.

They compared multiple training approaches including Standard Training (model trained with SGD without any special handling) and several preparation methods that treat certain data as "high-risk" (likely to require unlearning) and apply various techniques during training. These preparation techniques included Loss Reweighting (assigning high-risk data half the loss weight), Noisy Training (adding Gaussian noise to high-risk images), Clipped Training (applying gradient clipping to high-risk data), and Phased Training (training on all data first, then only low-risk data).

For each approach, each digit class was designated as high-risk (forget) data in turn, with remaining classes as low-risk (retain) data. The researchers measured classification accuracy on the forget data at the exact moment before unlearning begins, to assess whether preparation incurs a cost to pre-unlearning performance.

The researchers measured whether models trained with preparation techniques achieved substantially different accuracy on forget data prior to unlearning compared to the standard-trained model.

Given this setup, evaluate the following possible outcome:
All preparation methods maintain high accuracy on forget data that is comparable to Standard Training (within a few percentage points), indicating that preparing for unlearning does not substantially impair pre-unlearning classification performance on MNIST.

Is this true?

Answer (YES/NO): YES